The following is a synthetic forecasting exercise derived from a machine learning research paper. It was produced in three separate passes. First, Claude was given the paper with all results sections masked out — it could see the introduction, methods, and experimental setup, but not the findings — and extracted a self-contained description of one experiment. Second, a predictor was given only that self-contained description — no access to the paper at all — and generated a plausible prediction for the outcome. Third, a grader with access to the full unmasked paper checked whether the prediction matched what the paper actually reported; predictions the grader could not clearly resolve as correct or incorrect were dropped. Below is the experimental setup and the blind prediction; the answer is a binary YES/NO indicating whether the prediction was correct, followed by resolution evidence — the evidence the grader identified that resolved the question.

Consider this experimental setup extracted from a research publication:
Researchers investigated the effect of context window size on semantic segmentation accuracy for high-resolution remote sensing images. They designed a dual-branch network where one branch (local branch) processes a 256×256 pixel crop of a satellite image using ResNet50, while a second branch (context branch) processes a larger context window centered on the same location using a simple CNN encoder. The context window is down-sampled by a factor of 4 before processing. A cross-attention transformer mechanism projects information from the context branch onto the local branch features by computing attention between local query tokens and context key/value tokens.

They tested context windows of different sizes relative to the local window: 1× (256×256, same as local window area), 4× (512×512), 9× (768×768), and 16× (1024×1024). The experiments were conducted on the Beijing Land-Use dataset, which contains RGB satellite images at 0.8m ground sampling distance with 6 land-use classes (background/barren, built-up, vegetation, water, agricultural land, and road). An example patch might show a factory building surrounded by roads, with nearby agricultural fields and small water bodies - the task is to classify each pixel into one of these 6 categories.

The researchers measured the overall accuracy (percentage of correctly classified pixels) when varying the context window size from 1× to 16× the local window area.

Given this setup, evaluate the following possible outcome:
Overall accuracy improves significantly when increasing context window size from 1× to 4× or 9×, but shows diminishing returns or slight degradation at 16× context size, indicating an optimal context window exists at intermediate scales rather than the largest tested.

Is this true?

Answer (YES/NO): YES